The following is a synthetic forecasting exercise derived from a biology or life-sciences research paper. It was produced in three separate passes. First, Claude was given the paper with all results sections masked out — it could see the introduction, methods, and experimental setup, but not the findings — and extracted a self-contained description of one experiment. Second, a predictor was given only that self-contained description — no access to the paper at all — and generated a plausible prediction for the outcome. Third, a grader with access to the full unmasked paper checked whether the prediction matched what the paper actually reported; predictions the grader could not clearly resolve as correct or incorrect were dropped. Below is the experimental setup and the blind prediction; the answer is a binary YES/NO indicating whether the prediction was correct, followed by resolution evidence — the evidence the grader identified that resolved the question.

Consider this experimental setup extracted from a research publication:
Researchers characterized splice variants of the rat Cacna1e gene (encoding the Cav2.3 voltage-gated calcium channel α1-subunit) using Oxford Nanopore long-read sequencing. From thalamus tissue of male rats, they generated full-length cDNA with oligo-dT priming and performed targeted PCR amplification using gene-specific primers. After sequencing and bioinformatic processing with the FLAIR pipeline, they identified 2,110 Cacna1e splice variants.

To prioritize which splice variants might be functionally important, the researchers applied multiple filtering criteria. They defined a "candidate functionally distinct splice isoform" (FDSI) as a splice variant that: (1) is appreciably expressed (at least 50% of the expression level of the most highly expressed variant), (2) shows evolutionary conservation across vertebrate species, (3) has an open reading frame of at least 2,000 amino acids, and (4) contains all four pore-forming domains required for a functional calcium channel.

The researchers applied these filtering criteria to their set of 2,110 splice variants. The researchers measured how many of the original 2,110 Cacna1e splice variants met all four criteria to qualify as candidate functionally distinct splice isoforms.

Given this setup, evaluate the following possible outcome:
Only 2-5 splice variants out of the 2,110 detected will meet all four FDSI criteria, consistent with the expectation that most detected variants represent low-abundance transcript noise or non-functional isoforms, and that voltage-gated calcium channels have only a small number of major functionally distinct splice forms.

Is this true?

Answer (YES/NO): YES